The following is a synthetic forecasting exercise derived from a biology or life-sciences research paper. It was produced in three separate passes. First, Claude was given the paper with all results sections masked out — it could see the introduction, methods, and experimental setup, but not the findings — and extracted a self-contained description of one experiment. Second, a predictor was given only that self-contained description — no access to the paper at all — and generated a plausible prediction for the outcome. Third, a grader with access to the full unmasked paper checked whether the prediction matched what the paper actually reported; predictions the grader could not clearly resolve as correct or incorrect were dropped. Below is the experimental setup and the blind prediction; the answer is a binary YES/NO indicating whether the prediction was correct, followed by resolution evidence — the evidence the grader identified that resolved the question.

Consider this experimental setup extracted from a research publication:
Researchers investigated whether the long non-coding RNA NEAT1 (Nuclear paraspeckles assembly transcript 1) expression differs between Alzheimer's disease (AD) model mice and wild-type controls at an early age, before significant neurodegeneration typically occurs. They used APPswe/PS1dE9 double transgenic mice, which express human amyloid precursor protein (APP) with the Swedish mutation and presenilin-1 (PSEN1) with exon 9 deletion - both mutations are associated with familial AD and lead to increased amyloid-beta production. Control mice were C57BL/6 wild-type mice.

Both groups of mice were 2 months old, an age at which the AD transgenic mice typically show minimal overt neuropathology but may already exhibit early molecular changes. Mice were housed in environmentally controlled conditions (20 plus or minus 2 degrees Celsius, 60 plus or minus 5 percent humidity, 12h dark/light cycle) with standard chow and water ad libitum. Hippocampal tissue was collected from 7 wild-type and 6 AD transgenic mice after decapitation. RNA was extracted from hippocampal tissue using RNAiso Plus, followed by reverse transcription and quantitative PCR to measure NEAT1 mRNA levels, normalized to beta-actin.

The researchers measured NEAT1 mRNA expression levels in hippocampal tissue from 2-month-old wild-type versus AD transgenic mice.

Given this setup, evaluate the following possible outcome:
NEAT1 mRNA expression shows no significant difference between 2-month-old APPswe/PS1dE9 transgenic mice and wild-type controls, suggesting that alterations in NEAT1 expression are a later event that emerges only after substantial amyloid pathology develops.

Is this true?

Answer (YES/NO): NO